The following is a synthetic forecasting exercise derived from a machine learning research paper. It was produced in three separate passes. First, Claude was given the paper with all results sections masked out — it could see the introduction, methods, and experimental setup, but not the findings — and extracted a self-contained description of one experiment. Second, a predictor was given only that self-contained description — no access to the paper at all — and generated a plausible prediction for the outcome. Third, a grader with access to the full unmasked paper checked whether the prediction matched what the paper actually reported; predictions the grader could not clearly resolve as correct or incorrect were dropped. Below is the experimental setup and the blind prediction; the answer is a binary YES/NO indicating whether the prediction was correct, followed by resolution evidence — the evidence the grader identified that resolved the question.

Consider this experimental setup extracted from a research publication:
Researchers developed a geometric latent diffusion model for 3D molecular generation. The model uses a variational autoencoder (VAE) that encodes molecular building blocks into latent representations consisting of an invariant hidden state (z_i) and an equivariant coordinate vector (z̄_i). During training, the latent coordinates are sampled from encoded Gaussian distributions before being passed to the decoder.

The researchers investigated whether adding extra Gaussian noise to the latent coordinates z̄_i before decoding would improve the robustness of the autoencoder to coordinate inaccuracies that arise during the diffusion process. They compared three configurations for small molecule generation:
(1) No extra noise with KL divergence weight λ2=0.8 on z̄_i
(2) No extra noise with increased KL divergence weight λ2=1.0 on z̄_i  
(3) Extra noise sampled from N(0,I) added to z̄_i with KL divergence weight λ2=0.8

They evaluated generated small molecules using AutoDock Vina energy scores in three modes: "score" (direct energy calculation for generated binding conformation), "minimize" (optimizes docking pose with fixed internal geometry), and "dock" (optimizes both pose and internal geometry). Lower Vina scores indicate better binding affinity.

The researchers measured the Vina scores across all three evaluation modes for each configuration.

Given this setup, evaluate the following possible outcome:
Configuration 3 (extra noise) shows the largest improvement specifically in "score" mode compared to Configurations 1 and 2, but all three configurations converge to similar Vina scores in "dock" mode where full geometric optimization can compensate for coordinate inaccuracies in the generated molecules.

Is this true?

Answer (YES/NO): YES